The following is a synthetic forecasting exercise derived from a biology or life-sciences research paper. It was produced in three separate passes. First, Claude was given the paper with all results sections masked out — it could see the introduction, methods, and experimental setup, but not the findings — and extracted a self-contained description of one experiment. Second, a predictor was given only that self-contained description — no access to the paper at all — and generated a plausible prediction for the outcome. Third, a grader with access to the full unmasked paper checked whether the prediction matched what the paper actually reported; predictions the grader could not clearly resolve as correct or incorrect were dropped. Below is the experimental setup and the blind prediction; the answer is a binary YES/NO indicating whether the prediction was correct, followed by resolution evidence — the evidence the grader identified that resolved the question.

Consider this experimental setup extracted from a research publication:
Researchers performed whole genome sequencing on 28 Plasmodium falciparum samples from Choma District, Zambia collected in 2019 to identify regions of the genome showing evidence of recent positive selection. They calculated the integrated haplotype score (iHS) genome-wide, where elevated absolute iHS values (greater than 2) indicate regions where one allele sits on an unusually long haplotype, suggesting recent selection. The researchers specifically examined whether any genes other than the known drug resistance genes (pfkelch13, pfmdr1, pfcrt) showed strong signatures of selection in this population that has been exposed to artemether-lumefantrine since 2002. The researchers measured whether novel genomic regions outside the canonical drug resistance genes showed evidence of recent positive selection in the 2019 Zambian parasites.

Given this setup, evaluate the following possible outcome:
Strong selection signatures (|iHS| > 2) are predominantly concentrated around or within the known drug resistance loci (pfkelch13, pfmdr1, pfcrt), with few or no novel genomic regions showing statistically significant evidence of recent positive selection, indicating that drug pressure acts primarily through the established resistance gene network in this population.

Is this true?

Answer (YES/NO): NO